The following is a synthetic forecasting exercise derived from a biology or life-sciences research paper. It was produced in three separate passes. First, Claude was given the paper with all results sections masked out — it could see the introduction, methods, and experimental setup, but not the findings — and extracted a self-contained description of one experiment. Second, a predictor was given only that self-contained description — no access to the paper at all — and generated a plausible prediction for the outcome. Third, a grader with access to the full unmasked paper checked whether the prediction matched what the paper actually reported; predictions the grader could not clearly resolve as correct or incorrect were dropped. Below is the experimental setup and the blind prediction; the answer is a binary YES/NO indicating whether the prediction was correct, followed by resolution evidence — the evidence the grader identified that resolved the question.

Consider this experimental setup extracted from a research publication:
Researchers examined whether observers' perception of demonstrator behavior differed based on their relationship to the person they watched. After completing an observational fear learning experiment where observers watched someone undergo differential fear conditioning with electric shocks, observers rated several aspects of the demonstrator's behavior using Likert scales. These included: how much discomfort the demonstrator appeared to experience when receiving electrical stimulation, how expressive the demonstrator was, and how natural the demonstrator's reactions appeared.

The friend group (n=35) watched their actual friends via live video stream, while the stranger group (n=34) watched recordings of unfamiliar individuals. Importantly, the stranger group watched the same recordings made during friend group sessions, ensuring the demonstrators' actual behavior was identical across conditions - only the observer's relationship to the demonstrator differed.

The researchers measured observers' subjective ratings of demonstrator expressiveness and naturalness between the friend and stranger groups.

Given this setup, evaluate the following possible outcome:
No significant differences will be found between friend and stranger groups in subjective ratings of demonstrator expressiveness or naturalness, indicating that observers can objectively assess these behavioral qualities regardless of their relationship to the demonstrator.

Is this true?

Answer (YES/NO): YES